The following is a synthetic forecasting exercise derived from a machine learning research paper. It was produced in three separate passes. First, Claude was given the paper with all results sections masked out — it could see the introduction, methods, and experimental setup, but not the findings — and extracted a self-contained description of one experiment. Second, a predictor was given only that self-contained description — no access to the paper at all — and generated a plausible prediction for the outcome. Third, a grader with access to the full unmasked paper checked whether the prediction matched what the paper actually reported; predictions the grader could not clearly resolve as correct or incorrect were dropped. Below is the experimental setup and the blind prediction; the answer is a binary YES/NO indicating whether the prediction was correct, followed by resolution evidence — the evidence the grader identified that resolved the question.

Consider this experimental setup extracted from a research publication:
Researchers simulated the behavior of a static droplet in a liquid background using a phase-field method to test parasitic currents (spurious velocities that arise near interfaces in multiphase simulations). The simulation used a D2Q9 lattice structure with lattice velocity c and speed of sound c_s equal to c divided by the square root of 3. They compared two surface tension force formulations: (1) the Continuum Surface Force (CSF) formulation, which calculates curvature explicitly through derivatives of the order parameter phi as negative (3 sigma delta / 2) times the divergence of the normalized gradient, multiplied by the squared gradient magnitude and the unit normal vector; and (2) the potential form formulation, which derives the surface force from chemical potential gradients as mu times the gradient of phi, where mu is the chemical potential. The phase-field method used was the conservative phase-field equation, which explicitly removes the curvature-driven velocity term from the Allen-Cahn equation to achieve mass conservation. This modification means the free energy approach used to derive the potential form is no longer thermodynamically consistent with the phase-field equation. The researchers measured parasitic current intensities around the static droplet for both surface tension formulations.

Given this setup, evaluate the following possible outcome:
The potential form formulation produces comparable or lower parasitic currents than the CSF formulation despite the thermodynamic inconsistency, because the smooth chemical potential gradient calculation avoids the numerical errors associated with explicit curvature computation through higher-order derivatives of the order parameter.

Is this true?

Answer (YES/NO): NO